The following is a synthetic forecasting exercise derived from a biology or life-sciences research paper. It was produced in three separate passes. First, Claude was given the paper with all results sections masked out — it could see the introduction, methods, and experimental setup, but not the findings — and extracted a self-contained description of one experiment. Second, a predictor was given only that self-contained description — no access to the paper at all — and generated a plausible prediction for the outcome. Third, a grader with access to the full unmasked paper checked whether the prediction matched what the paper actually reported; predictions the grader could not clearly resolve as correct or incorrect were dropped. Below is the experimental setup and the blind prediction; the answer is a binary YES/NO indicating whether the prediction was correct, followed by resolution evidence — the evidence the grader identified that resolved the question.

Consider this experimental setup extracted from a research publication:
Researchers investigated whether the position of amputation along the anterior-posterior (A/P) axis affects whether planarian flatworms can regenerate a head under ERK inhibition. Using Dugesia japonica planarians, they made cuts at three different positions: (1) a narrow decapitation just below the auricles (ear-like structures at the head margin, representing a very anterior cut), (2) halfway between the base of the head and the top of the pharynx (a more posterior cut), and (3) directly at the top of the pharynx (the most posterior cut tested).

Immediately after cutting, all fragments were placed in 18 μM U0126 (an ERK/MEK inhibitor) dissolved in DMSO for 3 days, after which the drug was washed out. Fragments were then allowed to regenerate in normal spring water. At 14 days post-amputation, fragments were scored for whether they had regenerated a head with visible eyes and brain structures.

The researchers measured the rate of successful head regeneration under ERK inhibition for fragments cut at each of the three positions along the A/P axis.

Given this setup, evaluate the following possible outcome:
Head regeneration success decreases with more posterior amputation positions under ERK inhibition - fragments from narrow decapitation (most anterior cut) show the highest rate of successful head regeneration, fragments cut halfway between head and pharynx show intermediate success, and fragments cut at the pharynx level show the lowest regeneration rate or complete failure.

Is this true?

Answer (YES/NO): YES